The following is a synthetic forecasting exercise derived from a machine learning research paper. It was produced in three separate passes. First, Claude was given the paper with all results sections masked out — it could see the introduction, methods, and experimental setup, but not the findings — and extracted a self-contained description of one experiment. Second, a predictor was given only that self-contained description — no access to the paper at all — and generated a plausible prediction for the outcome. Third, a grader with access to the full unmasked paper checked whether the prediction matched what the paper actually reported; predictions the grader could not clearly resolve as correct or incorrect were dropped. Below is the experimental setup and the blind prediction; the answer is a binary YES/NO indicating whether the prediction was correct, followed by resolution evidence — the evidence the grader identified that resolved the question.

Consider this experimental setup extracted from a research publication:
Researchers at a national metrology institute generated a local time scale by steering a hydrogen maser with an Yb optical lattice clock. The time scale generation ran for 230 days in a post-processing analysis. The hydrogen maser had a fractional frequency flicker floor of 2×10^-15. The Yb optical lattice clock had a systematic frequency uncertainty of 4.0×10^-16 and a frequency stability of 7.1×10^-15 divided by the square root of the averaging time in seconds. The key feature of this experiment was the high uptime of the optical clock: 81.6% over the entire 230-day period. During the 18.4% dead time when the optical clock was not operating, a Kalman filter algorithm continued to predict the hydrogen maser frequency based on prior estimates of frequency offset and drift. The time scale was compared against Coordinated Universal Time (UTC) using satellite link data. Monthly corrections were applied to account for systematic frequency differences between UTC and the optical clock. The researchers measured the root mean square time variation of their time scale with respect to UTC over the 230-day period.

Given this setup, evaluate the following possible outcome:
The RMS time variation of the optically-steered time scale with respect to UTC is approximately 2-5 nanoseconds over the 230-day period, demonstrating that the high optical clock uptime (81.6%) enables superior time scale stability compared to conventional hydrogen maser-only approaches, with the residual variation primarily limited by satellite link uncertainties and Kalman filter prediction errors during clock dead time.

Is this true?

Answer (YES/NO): NO